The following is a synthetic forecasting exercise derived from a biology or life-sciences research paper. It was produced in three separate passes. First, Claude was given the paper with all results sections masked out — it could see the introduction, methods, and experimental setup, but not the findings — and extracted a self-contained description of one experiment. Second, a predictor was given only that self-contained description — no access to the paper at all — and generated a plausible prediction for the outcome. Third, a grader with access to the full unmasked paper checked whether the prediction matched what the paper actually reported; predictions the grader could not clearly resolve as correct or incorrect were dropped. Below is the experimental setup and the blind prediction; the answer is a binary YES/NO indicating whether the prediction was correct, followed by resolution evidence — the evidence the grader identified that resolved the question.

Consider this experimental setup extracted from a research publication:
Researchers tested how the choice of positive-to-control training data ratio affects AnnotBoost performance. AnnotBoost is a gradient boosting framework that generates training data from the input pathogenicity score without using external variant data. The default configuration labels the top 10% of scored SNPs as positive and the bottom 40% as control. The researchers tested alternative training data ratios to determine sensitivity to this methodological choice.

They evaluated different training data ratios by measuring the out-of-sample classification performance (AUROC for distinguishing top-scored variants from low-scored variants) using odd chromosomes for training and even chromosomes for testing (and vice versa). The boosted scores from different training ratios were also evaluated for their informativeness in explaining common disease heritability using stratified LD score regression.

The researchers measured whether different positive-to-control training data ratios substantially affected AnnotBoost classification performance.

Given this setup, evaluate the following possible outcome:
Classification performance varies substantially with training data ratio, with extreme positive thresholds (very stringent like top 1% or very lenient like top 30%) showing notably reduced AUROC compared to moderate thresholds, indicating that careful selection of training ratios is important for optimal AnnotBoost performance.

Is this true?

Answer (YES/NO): NO